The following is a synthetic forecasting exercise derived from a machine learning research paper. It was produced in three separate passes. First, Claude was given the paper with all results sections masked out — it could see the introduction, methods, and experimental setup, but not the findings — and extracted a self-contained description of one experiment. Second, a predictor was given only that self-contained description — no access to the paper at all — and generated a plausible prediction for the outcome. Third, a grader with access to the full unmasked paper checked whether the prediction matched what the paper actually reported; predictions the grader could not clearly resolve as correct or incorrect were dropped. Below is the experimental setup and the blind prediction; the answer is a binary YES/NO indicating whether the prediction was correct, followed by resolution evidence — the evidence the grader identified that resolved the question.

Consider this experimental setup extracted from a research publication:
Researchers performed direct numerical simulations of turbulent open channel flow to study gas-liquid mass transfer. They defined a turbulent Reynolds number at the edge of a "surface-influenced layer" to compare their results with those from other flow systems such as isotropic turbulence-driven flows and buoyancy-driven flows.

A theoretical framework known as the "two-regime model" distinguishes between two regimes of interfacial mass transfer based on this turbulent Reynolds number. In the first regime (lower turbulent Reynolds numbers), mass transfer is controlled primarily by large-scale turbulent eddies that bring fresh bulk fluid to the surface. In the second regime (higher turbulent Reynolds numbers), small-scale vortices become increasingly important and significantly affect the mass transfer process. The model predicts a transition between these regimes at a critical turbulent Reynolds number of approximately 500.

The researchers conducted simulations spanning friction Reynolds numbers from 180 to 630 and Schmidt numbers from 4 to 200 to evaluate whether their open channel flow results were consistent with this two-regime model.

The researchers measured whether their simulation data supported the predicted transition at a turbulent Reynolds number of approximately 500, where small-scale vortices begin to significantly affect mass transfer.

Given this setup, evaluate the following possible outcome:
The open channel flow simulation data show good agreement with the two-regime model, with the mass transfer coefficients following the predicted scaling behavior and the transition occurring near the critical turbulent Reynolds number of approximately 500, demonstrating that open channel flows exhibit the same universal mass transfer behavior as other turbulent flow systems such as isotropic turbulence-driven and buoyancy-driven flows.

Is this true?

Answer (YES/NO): YES